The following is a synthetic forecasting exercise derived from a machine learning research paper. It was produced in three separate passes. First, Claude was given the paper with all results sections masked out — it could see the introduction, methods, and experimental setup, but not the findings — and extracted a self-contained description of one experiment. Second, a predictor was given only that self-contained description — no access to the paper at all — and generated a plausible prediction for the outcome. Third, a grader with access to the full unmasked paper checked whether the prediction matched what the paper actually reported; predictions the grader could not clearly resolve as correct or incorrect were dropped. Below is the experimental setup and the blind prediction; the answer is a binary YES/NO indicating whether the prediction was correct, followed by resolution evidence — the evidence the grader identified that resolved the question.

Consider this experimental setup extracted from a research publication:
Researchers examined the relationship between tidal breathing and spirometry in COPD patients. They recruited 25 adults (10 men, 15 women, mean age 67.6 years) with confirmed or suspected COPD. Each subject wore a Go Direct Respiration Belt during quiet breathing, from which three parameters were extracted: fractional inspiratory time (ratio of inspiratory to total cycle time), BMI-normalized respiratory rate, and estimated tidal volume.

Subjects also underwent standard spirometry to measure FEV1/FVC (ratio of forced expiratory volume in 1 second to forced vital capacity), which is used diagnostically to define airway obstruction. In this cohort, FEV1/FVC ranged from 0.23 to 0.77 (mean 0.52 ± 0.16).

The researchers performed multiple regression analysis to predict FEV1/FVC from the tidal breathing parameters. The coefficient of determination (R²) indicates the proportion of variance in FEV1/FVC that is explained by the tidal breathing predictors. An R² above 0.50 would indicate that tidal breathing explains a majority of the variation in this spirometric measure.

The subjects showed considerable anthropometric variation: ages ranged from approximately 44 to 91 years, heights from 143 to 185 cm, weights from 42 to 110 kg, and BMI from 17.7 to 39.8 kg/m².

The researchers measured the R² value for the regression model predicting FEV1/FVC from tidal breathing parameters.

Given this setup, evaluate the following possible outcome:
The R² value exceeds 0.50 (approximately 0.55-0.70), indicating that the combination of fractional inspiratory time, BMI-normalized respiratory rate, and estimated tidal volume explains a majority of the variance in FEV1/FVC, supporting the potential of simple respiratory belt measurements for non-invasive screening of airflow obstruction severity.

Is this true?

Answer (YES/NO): NO